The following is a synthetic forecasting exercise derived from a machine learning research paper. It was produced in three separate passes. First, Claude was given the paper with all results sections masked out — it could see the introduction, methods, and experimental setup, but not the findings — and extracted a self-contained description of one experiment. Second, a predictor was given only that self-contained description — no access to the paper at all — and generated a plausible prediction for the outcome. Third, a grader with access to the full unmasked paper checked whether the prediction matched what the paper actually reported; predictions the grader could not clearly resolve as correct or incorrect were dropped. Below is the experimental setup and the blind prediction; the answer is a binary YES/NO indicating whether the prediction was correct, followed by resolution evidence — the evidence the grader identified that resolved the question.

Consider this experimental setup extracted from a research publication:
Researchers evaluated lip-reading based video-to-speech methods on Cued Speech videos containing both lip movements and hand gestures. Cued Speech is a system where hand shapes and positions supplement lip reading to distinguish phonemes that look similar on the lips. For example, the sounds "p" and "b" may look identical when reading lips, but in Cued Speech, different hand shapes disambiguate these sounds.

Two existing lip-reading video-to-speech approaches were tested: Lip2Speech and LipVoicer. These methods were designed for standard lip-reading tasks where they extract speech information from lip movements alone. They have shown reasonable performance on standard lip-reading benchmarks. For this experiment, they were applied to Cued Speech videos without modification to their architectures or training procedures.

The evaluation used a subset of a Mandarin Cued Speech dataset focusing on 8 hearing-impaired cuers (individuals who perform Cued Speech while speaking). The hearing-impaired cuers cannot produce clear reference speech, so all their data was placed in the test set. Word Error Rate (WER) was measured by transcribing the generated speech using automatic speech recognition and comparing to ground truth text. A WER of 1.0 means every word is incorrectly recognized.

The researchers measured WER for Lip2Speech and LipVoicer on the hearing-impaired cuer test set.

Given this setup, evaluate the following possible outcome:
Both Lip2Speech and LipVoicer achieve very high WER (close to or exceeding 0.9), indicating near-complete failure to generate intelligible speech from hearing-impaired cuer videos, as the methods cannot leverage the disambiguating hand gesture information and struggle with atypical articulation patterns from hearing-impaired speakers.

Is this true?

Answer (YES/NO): YES